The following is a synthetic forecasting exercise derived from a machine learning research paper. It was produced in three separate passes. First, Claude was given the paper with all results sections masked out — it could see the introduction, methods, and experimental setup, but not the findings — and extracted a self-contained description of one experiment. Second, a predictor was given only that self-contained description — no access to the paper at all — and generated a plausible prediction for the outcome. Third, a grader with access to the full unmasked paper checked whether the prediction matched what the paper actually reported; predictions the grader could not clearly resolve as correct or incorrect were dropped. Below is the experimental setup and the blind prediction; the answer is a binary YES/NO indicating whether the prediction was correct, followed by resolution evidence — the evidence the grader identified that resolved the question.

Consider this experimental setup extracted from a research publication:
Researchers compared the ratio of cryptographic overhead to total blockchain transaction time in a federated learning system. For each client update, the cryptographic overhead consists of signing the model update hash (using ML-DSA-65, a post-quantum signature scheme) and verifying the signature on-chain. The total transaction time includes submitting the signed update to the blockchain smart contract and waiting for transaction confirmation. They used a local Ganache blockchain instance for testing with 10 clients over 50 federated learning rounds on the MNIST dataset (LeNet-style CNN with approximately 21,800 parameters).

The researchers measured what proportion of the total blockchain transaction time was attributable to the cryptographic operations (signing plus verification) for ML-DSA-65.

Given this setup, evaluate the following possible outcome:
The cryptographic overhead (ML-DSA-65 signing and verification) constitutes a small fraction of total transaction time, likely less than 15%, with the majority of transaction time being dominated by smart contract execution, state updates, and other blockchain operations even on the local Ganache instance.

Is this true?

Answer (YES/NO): YES